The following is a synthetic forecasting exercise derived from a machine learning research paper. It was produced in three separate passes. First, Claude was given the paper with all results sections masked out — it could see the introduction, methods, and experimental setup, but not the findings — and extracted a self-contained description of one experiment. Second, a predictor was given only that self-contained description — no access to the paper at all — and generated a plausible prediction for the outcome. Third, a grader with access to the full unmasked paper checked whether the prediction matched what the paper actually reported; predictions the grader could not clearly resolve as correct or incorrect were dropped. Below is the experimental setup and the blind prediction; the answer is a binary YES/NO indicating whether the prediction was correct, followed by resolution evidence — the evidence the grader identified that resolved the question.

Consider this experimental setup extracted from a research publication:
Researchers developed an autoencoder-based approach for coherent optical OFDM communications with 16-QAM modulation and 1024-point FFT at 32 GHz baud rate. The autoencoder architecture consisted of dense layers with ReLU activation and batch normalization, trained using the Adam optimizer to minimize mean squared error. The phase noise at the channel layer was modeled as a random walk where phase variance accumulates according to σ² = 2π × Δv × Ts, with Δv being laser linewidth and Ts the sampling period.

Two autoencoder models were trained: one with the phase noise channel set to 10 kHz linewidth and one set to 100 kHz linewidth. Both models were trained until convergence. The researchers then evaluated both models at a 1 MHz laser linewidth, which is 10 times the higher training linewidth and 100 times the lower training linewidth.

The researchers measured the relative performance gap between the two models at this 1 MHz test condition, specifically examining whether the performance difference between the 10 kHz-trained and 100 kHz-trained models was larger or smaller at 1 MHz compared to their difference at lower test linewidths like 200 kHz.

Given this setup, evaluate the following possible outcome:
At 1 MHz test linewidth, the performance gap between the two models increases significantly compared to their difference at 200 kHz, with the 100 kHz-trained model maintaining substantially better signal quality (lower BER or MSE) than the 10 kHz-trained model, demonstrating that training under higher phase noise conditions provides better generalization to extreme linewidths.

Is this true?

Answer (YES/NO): NO